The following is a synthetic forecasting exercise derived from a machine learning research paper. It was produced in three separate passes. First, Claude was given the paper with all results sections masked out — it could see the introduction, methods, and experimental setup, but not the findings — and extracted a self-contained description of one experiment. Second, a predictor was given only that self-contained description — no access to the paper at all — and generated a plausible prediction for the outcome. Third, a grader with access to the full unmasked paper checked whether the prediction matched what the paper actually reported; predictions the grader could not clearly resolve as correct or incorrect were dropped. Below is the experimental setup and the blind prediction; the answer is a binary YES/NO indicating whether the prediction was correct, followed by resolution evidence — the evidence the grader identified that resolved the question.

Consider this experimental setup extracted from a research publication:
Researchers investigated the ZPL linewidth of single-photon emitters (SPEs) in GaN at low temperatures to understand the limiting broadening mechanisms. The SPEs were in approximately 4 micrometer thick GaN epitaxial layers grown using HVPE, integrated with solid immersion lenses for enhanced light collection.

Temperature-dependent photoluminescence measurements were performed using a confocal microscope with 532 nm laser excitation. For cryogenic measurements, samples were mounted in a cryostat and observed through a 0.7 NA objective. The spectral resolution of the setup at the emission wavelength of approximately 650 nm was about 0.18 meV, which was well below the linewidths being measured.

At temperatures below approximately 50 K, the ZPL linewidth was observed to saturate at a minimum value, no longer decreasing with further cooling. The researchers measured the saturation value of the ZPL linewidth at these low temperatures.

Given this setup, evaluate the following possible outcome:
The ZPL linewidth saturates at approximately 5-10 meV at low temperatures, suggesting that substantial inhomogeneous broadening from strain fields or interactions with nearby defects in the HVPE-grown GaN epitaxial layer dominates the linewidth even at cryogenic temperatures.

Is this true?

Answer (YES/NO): NO